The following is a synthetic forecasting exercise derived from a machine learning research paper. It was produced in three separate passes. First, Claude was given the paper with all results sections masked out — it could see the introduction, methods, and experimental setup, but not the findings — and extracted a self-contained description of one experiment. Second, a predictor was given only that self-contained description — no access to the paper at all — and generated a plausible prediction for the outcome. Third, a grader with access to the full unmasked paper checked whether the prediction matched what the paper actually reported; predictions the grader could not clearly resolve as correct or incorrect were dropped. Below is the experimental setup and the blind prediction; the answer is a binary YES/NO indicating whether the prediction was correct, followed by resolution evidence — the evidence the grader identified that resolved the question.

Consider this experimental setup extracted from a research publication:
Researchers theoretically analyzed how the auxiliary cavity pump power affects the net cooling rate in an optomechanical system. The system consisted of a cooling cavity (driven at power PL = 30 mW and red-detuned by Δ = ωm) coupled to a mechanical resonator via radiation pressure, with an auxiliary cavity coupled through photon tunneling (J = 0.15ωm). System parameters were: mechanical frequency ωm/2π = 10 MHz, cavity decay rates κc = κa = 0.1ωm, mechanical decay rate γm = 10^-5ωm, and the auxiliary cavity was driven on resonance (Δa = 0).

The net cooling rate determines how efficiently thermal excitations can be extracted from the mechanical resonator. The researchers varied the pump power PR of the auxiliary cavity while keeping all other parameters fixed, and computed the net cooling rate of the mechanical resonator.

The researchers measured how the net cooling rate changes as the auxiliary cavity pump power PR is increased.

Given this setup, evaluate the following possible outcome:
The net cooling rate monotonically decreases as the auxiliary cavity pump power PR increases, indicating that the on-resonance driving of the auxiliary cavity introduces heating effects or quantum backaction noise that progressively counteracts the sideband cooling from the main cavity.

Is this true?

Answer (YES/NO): NO